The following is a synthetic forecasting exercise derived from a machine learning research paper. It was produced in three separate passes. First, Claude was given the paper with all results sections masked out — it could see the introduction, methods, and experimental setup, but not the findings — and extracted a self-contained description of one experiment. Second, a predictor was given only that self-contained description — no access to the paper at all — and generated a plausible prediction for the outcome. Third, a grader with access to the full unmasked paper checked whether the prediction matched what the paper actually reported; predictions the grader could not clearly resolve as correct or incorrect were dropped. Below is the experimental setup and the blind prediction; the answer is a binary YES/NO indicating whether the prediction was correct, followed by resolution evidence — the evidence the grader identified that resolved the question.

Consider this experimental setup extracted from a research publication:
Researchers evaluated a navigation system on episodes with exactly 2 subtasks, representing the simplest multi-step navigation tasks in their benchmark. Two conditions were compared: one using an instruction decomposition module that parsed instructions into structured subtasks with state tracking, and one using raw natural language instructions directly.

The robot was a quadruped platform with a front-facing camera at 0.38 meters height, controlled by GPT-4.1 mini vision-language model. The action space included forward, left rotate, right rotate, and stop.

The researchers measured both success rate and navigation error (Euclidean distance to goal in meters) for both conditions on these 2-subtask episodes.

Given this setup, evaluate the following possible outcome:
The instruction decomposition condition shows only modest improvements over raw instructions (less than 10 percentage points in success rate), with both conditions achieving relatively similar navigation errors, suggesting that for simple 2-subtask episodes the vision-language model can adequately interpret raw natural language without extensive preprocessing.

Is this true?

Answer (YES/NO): NO